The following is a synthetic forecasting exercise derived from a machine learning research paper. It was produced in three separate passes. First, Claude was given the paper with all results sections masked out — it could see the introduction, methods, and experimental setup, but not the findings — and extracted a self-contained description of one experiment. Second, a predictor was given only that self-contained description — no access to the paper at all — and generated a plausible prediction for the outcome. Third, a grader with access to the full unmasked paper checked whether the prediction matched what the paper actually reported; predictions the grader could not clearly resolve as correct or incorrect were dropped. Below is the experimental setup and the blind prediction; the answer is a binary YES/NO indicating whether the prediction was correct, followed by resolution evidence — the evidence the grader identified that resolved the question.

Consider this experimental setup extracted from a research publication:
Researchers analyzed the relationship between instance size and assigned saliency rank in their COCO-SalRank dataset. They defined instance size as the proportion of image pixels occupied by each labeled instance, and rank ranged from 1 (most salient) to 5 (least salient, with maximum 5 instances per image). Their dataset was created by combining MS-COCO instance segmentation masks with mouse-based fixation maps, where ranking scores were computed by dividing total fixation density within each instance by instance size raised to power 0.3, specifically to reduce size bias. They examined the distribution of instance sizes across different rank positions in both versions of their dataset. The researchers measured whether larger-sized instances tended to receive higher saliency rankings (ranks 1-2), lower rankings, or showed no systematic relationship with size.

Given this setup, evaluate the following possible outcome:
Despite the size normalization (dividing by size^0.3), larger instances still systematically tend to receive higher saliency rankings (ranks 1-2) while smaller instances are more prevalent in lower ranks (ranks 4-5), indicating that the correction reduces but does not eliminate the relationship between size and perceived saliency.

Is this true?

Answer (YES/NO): YES